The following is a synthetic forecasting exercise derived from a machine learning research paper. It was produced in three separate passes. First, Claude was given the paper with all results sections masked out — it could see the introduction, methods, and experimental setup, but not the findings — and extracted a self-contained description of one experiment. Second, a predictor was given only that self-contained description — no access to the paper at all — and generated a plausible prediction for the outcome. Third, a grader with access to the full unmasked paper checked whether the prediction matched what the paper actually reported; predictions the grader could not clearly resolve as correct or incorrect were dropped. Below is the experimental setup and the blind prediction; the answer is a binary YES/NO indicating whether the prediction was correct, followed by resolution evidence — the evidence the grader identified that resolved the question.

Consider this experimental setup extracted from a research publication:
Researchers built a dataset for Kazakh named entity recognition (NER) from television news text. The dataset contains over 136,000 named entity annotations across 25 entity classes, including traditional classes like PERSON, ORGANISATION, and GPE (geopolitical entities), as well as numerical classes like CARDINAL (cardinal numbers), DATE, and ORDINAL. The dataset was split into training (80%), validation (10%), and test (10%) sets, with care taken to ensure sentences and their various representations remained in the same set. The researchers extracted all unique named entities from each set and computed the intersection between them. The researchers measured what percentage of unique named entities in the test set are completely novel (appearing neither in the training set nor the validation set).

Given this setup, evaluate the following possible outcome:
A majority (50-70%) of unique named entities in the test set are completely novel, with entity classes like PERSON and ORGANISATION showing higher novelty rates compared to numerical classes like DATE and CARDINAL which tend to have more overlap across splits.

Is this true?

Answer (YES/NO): NO